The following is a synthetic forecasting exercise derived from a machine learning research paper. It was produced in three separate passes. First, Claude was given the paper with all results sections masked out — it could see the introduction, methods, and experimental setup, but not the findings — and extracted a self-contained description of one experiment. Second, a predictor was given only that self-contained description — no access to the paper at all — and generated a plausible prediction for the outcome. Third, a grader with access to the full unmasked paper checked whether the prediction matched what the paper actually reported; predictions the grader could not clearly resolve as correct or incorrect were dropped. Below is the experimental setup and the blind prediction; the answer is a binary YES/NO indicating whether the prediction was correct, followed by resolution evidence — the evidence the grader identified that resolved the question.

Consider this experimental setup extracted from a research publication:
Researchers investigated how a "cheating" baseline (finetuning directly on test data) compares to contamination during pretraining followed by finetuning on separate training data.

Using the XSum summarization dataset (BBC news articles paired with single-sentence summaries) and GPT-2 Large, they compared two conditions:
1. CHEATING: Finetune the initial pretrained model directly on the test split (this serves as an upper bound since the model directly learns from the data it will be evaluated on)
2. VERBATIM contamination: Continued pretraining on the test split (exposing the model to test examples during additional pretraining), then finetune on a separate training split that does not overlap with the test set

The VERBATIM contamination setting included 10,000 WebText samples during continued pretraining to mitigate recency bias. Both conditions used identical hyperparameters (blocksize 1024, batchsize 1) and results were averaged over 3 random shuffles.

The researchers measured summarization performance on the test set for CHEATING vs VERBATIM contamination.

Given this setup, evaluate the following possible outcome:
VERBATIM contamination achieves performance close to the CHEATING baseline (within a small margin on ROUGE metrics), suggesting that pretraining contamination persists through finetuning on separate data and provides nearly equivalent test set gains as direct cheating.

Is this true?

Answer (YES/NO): NO